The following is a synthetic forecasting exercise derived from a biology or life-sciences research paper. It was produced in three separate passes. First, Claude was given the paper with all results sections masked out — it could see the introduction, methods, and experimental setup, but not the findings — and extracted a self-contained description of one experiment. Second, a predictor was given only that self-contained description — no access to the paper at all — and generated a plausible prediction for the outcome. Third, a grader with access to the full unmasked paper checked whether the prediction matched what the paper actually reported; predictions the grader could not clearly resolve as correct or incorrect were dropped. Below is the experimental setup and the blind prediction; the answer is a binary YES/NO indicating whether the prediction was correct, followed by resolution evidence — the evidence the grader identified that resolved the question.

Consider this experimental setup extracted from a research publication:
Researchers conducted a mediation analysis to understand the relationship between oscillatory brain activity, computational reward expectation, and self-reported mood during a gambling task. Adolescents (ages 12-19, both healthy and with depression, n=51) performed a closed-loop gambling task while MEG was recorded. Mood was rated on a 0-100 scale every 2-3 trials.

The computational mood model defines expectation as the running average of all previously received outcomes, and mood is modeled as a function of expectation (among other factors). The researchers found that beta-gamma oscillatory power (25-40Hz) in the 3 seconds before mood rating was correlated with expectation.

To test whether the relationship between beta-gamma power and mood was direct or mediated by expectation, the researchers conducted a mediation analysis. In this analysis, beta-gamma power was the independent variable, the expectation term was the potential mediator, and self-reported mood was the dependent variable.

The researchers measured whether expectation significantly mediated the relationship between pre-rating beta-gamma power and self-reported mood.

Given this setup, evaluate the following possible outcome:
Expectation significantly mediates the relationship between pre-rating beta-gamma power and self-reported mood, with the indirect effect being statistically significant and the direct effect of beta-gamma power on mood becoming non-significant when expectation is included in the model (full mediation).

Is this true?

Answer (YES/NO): YES